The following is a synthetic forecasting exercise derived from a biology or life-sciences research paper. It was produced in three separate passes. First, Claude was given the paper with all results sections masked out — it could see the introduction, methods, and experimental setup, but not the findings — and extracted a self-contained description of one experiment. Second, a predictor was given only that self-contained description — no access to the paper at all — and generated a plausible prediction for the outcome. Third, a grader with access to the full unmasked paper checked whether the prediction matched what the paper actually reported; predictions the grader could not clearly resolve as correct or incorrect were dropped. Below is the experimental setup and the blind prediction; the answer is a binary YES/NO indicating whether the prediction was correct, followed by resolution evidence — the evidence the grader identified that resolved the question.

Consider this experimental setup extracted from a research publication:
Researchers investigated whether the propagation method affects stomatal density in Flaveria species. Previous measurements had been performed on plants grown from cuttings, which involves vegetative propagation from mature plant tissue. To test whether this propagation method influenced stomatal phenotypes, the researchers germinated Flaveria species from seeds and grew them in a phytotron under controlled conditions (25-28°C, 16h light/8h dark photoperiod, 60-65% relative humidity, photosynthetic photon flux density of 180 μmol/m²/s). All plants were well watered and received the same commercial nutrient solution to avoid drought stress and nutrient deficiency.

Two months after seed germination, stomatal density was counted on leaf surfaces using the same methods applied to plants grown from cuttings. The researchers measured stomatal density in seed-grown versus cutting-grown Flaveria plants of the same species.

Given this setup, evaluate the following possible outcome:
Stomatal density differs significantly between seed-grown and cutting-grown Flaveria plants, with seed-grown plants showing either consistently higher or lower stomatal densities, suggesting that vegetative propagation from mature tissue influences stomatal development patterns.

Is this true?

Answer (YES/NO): NO